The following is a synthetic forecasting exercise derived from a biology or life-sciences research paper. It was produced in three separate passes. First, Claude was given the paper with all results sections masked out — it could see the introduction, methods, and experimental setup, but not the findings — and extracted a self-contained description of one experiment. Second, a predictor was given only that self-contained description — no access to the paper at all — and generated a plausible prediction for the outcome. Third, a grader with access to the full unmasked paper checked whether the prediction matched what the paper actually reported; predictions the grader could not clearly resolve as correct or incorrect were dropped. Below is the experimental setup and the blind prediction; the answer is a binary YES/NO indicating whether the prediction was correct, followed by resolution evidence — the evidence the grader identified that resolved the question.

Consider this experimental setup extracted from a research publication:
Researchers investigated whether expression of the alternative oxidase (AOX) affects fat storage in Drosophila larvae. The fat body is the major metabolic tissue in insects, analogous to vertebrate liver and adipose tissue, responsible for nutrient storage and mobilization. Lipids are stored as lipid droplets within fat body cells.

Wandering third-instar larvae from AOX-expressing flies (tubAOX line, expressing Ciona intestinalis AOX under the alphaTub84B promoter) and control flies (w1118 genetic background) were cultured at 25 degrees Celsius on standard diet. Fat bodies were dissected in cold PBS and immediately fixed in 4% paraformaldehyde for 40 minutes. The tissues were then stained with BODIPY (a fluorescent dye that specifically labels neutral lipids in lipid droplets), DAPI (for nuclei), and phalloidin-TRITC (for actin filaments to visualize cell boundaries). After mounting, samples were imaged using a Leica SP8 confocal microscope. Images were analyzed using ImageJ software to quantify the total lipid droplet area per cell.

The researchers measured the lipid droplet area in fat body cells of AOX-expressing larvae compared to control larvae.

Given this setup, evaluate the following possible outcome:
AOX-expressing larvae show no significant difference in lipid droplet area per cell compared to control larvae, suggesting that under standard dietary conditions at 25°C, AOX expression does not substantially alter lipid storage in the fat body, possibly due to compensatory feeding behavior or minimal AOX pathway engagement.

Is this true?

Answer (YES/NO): NO